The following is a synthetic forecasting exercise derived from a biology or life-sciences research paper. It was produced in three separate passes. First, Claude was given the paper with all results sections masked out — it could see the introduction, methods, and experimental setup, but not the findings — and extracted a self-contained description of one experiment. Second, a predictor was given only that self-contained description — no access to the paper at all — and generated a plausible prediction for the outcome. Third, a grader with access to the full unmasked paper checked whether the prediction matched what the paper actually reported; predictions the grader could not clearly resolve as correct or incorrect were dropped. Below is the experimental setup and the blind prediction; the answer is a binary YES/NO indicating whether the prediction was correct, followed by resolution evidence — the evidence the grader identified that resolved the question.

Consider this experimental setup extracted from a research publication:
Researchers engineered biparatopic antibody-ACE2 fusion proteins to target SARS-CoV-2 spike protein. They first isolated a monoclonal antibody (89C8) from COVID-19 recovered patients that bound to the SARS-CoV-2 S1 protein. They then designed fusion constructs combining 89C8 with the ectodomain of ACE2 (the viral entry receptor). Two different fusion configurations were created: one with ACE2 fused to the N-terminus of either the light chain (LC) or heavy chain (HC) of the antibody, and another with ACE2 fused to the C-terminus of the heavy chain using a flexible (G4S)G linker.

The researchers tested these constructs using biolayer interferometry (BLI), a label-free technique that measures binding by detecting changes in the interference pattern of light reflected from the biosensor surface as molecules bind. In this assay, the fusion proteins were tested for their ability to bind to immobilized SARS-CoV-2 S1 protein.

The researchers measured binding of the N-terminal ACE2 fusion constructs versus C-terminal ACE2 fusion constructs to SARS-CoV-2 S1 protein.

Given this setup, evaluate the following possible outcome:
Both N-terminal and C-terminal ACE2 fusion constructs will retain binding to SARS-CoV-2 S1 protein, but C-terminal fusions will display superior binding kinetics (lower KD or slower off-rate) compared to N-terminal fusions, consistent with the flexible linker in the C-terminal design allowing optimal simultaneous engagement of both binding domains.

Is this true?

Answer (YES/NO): NO